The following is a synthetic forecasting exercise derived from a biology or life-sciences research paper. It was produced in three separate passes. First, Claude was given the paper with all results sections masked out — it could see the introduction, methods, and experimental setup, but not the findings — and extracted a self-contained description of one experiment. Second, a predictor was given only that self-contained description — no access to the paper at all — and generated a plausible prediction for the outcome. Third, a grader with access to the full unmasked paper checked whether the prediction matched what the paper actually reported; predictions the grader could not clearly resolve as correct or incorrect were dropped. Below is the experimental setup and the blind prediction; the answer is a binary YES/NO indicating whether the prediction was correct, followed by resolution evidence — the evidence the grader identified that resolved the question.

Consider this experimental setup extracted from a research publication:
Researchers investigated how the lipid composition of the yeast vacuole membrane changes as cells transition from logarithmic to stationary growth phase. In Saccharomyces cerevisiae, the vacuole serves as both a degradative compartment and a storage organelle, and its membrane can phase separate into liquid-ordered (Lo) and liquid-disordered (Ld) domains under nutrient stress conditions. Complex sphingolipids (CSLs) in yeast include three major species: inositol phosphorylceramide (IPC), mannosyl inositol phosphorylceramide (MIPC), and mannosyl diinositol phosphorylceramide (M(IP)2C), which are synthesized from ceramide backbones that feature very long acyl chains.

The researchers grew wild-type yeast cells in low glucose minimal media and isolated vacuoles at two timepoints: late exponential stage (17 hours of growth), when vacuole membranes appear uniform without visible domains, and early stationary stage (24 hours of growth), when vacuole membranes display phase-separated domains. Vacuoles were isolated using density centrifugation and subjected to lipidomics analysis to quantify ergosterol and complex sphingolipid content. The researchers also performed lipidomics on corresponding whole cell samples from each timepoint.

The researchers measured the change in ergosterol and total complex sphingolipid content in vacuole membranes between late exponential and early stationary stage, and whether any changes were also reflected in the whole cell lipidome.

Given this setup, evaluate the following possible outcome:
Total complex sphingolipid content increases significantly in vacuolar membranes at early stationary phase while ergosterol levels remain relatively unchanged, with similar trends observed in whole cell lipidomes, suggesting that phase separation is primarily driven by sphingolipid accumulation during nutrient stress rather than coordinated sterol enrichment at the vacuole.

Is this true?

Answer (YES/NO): NO